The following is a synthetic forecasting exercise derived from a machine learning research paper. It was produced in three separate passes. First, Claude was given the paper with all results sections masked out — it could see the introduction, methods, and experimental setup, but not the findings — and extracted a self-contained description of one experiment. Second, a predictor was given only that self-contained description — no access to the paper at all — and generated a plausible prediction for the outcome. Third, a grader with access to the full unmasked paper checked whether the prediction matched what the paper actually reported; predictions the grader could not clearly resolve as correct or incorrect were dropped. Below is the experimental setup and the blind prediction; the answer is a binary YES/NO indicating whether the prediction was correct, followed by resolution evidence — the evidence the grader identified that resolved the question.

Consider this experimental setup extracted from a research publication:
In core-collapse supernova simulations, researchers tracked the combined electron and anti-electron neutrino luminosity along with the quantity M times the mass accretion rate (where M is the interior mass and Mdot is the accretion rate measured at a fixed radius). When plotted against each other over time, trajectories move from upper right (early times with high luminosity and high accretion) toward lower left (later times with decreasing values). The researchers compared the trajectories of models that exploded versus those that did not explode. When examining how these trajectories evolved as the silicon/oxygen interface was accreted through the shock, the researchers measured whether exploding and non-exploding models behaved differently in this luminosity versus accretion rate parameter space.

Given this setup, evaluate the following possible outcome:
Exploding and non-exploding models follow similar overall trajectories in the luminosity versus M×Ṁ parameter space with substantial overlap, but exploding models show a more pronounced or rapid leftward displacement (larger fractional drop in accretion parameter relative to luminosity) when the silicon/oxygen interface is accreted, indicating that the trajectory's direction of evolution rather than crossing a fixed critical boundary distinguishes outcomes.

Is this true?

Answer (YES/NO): YES